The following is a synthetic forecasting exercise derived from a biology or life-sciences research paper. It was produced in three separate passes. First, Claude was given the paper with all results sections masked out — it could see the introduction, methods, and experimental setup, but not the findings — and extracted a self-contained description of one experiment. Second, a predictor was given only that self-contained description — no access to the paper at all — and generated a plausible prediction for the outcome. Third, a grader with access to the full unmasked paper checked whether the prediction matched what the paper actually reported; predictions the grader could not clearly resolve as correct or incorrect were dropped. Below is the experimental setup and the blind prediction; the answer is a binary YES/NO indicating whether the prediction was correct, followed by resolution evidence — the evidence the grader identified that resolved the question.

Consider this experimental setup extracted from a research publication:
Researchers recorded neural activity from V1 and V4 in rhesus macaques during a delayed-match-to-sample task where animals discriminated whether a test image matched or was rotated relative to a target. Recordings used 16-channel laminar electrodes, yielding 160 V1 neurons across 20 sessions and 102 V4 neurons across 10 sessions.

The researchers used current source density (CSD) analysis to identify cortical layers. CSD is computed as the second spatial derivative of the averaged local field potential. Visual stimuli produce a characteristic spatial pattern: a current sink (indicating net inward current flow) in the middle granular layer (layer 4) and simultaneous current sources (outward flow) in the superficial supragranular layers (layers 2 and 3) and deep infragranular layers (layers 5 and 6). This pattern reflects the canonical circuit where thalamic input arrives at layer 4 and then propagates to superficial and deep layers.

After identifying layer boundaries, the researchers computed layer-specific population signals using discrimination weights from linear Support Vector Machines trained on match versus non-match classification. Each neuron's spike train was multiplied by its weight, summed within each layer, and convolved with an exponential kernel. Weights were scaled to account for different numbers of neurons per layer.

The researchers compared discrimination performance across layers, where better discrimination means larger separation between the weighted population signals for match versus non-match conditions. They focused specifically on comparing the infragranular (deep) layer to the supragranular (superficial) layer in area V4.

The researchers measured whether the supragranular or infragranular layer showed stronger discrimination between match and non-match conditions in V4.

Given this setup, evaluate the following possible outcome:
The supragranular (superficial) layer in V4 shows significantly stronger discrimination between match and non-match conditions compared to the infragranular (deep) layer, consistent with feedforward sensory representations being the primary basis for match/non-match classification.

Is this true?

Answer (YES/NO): YES